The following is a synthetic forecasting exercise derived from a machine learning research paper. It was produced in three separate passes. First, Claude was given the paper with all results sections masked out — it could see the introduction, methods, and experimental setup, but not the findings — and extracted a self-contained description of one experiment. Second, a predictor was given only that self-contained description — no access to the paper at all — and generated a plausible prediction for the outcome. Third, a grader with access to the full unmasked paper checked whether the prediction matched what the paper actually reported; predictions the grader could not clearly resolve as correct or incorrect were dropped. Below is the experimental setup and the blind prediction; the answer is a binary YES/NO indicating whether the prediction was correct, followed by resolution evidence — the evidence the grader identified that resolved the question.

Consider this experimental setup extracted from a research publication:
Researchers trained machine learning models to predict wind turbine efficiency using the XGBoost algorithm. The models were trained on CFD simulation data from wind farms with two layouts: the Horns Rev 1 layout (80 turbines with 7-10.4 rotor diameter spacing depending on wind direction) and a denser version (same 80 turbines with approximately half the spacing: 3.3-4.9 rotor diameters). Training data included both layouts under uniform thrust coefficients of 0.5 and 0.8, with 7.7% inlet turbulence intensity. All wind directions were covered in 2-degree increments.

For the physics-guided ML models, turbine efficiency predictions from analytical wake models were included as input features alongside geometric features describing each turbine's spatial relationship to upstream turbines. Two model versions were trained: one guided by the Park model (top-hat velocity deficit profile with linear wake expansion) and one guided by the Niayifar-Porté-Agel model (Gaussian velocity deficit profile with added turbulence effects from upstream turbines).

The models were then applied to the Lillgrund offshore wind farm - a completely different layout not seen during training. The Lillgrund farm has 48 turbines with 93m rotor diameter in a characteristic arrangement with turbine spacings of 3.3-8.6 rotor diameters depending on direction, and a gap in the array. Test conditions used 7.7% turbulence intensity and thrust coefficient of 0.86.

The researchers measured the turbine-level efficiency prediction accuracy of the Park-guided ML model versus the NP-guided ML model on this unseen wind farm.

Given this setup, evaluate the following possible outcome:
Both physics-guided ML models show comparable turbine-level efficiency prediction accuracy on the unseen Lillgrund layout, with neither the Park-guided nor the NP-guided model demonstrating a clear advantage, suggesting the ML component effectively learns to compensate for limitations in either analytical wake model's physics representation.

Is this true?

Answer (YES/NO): YES